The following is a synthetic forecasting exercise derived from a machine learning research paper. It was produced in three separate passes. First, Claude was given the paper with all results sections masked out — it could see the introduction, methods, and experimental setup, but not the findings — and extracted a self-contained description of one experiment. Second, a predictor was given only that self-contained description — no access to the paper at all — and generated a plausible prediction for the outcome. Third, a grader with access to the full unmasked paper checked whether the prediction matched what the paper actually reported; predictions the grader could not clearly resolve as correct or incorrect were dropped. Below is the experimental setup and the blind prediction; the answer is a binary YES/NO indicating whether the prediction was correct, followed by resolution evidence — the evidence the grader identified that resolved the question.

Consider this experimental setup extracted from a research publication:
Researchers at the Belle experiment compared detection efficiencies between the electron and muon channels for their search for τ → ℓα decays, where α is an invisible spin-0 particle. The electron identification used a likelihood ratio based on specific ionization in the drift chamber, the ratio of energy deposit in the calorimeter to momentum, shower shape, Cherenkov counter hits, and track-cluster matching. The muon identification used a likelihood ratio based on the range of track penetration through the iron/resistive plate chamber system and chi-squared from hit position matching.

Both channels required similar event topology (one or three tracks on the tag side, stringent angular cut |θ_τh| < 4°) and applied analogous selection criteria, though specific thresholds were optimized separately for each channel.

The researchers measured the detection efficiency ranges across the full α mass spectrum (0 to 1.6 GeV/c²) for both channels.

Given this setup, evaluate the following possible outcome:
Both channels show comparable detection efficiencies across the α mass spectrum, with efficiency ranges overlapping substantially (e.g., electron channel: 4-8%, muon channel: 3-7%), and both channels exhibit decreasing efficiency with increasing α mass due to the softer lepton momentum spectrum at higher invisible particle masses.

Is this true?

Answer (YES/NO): NO